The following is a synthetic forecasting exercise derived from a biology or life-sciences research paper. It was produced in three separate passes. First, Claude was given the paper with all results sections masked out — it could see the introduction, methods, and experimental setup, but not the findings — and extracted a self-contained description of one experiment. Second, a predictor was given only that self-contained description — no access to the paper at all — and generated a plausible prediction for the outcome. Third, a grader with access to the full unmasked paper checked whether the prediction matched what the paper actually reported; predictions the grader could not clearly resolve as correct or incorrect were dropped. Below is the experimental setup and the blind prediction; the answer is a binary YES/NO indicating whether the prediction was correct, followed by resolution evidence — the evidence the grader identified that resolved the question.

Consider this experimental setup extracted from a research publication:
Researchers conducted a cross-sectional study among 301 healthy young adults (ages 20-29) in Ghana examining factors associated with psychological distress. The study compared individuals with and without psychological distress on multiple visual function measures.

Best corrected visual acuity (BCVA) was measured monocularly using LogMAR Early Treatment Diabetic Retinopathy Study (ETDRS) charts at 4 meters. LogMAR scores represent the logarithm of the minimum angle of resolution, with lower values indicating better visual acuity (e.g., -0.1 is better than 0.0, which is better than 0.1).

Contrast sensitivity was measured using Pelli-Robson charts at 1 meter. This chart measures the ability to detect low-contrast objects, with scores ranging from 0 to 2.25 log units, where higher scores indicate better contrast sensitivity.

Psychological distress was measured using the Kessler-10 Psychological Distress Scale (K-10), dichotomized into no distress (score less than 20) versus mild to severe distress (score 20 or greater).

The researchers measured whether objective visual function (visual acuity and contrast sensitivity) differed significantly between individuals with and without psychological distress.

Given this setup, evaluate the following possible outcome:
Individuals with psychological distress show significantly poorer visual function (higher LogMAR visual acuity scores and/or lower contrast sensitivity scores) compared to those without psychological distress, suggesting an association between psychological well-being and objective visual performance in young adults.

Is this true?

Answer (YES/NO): NO